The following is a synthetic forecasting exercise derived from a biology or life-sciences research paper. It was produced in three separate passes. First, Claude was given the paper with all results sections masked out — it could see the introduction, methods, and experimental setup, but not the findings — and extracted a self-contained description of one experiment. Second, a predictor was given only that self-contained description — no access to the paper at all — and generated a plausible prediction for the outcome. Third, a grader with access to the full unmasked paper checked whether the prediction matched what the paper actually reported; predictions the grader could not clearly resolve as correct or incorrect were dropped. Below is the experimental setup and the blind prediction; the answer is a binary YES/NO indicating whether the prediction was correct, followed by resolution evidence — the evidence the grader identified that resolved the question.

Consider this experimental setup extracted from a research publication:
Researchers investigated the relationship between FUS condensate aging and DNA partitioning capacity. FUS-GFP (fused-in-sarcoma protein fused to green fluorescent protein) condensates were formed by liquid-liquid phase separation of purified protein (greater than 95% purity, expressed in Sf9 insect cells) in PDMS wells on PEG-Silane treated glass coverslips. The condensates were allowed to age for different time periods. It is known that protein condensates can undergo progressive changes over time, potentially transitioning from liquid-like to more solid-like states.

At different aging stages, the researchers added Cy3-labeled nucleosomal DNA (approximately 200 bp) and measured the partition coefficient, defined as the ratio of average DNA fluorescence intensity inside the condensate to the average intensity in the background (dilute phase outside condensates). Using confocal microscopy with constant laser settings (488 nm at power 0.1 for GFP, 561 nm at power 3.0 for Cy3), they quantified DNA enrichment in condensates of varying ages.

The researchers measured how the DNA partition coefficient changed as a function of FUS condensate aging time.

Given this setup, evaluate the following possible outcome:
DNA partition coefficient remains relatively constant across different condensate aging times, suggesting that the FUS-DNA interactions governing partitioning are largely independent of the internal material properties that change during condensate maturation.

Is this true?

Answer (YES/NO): NO